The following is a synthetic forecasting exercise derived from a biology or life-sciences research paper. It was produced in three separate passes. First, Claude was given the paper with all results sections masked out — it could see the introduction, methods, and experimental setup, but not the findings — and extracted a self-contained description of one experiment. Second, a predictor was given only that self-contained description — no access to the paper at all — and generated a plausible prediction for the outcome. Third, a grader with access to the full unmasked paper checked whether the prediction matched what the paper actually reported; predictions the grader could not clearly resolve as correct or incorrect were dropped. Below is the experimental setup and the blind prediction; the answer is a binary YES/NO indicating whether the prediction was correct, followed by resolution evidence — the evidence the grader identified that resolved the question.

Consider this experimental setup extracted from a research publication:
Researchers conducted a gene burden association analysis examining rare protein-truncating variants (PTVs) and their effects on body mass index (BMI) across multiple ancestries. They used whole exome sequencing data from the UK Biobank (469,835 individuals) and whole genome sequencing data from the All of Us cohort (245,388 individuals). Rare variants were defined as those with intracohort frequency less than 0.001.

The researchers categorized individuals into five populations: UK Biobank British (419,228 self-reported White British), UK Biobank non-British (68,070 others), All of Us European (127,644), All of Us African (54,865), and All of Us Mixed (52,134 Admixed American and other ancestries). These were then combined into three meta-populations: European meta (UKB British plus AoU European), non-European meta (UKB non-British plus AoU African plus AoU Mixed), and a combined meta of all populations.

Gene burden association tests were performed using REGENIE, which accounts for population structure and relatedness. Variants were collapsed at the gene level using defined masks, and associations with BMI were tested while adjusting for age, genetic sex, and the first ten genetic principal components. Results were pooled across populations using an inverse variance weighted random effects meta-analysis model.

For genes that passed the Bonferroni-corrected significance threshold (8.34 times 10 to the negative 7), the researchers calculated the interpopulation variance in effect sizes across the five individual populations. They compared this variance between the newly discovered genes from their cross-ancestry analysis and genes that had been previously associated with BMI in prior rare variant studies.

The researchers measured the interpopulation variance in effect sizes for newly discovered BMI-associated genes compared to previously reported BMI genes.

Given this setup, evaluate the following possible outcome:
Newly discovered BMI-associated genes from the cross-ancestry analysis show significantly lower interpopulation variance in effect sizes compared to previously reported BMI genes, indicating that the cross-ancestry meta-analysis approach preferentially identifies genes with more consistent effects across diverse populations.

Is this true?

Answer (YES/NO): YES